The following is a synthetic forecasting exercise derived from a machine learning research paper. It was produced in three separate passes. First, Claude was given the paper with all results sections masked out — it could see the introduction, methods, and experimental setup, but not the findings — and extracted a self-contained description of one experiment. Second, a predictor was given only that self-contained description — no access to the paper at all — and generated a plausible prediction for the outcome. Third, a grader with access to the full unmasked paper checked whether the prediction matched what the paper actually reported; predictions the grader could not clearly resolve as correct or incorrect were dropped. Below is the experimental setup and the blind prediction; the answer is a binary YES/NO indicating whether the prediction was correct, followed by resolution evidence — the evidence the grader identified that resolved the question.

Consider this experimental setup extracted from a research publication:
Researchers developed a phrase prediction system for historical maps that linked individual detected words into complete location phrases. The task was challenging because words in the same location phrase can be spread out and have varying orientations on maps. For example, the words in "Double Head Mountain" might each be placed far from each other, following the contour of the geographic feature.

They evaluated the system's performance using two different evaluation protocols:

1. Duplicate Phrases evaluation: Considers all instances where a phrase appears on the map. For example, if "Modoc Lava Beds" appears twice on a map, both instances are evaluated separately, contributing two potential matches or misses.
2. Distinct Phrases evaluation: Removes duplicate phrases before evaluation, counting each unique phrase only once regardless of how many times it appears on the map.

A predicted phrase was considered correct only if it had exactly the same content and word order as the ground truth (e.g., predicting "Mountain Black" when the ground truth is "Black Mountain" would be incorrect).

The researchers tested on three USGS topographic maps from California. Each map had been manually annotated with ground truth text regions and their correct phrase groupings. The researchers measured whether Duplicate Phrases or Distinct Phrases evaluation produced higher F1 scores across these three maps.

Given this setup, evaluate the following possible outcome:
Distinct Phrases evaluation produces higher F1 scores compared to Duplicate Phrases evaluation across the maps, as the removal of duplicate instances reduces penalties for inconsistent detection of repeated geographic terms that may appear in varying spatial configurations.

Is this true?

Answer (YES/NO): NO